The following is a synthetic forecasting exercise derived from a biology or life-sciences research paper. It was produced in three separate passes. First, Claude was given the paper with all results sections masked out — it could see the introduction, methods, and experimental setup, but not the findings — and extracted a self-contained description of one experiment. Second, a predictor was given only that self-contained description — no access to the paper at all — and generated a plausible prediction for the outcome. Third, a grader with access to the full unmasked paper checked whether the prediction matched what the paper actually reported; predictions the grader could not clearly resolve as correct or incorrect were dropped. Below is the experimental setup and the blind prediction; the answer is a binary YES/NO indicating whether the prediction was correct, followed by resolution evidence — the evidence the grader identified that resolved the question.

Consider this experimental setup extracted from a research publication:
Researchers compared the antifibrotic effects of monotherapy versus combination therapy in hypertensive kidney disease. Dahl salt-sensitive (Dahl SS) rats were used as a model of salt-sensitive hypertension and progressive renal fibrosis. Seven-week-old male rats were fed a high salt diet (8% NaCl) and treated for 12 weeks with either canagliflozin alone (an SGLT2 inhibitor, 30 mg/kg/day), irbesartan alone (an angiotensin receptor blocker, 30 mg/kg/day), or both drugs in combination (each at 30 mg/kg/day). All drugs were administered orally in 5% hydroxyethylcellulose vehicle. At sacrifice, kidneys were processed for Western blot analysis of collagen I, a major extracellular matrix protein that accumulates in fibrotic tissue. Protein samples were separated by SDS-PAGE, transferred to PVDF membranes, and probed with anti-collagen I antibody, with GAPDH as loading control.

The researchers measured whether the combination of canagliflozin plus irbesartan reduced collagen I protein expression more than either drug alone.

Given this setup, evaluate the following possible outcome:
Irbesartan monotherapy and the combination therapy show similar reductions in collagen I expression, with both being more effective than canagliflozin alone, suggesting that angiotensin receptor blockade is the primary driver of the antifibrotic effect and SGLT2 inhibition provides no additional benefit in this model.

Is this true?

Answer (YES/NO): NO